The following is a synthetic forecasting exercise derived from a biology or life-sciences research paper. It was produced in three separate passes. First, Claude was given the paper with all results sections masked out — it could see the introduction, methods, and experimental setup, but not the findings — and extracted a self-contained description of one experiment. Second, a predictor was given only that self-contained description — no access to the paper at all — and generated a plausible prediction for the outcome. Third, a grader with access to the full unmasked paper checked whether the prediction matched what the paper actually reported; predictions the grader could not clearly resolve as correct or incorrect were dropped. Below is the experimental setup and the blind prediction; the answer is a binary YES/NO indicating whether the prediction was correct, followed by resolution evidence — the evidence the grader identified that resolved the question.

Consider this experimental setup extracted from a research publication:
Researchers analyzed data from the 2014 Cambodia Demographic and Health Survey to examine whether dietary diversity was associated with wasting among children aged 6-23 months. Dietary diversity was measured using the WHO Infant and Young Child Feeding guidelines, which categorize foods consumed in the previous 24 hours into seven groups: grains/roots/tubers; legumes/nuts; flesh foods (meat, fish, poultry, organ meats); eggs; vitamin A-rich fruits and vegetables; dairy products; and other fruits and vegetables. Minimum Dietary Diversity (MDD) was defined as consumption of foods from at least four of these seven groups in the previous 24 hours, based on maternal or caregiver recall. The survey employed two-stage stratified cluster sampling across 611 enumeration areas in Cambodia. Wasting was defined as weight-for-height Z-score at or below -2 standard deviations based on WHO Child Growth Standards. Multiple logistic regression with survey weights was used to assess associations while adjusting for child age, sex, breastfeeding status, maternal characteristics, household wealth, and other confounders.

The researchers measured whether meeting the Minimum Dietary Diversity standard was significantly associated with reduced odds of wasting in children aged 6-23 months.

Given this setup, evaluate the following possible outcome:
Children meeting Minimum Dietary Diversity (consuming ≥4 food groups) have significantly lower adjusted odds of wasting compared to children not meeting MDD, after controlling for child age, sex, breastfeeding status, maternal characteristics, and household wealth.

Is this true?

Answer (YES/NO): NO